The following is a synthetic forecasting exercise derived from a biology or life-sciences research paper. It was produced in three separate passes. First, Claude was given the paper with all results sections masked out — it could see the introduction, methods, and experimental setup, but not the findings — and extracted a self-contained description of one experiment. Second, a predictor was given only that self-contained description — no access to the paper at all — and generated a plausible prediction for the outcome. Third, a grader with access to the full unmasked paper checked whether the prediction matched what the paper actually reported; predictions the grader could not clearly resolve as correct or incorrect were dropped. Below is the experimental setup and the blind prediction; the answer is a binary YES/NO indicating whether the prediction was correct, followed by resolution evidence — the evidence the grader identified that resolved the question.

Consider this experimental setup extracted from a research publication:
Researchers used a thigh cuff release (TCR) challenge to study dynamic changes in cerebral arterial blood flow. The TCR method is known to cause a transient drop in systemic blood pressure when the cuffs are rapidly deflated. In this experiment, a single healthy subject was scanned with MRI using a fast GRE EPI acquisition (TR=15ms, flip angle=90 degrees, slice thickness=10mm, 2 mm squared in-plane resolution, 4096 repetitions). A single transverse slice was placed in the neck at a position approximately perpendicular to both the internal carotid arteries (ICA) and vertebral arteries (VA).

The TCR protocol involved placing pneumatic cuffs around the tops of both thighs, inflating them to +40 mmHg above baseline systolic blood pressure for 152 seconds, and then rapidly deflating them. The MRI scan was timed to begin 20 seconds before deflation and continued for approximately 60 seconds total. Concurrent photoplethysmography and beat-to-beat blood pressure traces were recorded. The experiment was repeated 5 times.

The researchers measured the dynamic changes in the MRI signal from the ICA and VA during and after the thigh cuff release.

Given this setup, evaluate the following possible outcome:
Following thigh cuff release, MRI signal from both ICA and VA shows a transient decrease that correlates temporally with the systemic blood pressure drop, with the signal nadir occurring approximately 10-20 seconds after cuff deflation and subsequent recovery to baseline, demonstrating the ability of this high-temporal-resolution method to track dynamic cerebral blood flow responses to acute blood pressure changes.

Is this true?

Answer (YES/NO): NO